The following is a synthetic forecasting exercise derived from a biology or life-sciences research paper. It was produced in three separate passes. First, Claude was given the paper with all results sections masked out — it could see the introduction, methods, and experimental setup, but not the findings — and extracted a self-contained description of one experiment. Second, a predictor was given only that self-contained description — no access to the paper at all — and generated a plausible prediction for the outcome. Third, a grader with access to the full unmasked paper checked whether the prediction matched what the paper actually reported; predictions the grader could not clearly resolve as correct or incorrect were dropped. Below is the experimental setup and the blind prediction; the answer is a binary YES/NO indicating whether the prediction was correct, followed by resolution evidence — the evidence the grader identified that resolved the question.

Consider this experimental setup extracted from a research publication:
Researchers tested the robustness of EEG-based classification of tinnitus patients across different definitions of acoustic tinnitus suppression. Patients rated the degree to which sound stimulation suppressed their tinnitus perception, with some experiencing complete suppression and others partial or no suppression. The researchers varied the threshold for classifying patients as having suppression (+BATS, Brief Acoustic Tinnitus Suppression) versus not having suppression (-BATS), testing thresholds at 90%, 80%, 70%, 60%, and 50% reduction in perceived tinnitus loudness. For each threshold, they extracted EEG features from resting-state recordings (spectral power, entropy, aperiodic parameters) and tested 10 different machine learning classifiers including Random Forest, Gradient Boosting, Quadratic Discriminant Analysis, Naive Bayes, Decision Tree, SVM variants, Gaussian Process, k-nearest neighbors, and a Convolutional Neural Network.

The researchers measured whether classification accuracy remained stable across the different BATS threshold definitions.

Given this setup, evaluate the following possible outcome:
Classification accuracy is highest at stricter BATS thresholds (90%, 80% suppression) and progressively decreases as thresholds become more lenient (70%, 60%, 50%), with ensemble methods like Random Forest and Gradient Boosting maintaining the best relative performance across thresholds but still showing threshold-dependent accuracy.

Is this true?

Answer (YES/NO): NO